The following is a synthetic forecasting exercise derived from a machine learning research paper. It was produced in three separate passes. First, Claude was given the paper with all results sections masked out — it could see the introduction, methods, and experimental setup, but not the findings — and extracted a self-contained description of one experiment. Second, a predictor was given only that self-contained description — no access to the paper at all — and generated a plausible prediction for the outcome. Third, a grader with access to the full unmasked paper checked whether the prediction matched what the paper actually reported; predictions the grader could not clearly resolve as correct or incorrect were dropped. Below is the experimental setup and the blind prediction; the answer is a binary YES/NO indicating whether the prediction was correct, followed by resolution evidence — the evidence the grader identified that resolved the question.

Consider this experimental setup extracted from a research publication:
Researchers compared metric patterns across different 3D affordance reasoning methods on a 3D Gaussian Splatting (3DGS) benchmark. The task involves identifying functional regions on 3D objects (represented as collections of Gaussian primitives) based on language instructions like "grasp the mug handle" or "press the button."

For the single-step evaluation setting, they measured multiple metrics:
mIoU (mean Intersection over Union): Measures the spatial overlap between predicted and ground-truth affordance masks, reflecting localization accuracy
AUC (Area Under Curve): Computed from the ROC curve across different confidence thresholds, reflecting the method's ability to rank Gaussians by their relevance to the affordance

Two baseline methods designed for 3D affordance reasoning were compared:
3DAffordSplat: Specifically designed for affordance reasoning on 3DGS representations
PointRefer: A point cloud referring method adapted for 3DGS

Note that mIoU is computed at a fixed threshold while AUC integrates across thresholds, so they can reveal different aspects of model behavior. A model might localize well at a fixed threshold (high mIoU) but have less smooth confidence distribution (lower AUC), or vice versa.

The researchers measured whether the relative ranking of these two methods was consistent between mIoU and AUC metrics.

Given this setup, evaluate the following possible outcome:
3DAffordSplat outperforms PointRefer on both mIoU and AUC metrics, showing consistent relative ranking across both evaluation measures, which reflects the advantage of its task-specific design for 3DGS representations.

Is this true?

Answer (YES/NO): NO